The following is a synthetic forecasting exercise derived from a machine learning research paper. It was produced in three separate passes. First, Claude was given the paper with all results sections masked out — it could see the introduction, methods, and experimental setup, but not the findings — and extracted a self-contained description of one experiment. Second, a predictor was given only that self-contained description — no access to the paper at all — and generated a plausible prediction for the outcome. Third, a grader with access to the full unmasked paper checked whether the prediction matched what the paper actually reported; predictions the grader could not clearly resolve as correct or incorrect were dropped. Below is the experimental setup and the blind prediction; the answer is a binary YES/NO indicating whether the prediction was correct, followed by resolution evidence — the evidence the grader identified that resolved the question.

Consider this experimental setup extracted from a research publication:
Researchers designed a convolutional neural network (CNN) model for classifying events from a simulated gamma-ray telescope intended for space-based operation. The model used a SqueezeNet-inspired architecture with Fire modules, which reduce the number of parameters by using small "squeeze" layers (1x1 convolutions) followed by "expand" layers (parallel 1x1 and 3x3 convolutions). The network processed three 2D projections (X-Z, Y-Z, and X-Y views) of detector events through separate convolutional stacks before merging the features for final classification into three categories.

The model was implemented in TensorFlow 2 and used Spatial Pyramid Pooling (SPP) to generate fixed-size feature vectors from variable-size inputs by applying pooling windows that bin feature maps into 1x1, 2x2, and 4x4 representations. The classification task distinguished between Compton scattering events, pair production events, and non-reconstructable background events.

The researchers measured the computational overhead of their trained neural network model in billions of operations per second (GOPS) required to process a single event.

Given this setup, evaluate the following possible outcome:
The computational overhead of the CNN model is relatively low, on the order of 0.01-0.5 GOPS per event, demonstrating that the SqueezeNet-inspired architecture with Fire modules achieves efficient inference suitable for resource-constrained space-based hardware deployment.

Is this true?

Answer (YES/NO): NO